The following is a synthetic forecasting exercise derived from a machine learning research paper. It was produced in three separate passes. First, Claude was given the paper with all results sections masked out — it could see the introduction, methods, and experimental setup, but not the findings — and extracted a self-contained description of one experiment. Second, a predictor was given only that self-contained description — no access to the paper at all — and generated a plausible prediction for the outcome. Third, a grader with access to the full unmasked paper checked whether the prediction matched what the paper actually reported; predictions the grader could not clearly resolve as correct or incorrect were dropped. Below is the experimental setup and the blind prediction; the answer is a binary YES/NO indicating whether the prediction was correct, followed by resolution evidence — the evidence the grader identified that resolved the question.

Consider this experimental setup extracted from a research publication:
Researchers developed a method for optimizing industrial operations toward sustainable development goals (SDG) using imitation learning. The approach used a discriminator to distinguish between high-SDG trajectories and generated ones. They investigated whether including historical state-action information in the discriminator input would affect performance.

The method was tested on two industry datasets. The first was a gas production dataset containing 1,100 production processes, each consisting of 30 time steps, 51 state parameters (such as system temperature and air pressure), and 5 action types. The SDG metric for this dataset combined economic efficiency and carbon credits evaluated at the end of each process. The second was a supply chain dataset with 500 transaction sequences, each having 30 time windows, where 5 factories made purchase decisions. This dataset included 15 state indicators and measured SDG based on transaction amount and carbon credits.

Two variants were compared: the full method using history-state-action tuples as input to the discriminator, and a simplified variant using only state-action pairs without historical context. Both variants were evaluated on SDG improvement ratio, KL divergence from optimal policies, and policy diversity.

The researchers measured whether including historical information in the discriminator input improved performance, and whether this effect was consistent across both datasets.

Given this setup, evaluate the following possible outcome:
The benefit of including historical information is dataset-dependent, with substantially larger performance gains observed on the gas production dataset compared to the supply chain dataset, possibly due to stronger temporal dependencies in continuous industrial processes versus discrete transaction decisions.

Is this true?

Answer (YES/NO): YES